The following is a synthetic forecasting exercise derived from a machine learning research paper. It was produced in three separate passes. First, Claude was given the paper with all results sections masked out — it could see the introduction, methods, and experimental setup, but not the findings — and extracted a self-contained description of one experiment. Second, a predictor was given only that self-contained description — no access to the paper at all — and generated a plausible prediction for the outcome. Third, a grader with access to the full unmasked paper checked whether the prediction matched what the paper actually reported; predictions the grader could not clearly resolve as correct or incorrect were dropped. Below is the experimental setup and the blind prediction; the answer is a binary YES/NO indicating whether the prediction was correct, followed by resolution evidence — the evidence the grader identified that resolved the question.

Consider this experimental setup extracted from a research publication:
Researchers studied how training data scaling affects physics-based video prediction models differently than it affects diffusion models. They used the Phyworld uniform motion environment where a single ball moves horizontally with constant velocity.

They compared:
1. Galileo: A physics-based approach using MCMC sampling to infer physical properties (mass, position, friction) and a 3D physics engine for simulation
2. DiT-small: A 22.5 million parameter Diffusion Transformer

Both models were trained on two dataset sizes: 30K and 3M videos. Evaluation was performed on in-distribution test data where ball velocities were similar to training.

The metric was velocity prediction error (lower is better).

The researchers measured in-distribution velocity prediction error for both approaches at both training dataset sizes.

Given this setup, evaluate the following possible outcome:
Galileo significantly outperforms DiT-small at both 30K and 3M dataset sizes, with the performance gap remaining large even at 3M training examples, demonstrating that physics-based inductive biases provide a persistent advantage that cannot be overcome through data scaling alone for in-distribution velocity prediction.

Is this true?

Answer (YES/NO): NO